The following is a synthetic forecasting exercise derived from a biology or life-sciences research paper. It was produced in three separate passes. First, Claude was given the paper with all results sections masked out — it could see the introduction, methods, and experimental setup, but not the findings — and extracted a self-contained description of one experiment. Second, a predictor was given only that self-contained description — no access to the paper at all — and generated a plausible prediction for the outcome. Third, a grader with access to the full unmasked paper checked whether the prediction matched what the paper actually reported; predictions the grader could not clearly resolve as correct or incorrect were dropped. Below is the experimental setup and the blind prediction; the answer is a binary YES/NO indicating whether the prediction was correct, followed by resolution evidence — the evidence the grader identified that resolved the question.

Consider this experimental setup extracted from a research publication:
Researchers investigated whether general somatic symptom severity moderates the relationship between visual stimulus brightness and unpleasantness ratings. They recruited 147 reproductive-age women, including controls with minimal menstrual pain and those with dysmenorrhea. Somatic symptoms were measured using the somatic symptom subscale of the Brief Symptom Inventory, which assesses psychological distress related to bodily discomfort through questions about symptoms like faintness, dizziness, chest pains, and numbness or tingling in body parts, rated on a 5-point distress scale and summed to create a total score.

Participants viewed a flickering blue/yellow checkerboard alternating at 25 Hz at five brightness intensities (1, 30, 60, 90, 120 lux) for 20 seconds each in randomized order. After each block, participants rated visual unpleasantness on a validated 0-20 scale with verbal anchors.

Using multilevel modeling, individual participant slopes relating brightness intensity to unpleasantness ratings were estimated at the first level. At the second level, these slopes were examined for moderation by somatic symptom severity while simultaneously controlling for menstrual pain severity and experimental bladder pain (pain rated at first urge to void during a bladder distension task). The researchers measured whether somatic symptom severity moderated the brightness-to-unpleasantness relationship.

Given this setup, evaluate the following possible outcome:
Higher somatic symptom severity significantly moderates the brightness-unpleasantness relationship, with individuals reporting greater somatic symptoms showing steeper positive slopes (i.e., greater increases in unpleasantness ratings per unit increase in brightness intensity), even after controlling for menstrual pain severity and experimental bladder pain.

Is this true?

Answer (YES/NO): NO